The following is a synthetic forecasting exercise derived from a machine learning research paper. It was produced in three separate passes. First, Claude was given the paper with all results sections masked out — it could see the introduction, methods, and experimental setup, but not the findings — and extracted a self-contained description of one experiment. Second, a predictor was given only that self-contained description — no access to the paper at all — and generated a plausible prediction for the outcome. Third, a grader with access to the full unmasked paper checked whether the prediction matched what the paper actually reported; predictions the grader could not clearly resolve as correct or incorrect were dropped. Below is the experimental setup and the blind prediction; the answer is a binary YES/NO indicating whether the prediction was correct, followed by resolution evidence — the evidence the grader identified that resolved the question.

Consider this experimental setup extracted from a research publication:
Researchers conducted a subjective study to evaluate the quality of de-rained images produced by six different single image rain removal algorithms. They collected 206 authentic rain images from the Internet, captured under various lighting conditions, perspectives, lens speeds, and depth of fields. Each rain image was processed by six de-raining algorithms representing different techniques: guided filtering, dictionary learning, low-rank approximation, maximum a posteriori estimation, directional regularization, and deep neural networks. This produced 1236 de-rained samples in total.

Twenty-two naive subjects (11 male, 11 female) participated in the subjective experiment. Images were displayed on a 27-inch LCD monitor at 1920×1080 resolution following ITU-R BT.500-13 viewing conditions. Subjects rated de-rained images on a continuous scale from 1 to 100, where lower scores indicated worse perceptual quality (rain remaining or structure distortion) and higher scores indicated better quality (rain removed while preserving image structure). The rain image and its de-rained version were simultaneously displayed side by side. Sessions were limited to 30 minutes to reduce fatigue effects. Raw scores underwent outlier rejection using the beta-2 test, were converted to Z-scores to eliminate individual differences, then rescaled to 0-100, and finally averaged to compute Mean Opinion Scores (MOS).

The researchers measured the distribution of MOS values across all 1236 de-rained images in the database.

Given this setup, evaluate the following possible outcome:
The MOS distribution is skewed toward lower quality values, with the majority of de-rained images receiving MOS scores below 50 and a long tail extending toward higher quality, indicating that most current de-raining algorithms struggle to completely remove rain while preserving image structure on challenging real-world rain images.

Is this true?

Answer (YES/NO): NO